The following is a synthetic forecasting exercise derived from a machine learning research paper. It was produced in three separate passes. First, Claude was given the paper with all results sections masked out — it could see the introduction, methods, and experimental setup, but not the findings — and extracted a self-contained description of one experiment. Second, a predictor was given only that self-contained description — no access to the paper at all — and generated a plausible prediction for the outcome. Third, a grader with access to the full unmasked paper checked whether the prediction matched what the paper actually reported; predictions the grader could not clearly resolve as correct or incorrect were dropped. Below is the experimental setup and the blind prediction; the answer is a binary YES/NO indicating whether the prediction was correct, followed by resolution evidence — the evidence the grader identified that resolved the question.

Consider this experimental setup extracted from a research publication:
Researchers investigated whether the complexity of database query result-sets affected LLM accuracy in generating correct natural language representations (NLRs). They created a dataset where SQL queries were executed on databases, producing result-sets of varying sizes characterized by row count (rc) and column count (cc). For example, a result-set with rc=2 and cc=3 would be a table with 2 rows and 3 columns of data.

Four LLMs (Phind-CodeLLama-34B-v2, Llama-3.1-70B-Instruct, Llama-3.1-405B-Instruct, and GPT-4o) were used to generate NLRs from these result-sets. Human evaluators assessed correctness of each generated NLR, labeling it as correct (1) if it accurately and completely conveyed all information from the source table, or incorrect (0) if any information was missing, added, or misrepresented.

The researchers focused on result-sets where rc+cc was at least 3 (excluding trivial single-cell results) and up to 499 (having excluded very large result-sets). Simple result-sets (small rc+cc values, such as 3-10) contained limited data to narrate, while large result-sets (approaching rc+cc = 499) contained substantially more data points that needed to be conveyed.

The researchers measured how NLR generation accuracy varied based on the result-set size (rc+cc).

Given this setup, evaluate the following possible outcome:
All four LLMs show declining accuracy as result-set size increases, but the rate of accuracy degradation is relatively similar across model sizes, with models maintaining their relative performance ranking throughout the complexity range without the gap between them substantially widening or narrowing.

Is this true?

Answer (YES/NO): NO